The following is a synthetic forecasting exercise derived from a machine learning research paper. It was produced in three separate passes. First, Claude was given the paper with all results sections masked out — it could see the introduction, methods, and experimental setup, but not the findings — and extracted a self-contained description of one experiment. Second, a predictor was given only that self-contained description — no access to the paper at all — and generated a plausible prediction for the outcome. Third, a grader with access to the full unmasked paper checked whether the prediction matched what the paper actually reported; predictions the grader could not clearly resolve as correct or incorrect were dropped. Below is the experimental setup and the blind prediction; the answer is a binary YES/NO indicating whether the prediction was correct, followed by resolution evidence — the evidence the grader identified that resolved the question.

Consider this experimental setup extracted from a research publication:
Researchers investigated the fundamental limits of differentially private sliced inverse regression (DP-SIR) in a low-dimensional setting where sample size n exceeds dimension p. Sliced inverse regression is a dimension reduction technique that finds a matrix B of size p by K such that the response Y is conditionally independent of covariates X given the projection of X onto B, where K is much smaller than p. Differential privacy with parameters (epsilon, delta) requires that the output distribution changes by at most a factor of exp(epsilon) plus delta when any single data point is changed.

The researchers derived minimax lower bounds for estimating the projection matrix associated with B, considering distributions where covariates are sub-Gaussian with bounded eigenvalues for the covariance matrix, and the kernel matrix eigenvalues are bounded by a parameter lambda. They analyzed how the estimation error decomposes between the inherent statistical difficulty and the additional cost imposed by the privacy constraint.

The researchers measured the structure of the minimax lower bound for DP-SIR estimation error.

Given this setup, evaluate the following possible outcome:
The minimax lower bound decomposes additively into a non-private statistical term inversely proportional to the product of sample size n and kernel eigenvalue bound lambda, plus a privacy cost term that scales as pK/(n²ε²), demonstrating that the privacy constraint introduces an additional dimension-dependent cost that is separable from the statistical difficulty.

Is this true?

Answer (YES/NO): NO